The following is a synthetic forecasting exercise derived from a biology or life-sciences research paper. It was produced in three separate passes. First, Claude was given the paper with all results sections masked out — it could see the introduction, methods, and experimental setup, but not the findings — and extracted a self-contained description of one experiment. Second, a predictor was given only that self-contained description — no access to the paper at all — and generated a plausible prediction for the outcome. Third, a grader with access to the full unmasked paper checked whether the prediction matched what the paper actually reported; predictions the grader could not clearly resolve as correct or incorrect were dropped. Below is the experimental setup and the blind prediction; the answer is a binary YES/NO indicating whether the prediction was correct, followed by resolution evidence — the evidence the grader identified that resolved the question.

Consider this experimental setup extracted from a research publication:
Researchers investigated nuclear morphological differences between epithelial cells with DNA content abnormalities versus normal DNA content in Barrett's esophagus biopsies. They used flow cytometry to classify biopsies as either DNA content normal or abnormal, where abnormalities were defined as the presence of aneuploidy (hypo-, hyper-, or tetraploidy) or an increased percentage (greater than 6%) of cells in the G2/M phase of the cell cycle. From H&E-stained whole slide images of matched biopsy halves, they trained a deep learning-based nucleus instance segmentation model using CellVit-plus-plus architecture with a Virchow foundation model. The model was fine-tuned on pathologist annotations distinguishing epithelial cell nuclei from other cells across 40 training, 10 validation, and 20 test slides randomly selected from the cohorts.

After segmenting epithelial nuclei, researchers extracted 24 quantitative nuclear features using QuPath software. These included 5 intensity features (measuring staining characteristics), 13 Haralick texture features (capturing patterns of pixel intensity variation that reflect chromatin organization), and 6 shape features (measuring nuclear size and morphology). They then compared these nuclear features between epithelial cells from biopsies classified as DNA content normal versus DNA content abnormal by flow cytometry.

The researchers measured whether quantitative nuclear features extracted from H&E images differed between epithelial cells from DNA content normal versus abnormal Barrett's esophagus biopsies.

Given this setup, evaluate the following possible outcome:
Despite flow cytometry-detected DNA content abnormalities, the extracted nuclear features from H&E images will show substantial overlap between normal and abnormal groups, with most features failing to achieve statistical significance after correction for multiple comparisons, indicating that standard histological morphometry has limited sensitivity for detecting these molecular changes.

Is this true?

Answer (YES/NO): NO